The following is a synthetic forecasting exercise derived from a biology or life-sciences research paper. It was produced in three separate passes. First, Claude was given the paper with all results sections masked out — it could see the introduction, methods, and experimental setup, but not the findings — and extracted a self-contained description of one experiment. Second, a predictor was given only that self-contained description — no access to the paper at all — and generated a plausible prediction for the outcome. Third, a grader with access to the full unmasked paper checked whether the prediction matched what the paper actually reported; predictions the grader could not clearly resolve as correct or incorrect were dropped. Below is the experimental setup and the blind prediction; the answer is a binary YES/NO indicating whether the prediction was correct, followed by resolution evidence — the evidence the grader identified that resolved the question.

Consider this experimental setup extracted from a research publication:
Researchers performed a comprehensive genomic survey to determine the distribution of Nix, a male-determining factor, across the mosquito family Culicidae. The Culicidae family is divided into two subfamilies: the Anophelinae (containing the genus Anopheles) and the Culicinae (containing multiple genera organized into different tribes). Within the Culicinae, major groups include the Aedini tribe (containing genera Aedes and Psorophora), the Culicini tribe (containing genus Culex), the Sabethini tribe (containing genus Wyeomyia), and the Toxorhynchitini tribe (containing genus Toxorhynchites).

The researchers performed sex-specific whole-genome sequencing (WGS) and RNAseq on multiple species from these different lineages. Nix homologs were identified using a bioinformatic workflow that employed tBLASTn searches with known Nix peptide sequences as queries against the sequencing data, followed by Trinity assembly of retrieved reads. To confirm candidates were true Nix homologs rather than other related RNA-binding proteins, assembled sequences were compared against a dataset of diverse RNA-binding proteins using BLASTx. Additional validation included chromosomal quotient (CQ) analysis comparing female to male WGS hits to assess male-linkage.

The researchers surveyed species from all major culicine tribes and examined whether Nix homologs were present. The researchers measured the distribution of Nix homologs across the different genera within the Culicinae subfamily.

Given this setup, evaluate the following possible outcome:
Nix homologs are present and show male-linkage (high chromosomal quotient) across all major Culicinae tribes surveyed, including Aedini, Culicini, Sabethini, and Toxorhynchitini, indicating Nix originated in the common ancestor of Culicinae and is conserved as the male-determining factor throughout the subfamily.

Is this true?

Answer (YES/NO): NO